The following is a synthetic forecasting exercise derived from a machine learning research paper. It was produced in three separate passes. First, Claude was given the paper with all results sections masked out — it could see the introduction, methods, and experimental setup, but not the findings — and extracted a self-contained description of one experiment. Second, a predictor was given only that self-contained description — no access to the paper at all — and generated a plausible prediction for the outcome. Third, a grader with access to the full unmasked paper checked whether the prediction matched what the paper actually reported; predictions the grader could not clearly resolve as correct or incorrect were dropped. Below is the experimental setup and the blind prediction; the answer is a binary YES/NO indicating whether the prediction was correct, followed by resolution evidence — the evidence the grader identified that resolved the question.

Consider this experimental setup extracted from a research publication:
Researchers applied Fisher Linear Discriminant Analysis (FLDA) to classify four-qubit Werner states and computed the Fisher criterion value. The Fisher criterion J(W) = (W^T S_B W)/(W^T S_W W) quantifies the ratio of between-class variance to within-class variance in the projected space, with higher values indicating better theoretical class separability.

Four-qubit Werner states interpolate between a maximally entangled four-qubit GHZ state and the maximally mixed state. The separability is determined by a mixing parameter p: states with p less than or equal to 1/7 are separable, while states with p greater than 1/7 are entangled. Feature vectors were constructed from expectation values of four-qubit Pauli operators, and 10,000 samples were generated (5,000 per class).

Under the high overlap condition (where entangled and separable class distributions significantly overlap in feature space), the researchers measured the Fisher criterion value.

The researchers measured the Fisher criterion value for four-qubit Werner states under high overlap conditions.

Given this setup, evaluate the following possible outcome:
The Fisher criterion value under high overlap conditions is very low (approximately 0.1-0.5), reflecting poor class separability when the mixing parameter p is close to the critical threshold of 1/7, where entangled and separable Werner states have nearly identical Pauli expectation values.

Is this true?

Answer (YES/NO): NO